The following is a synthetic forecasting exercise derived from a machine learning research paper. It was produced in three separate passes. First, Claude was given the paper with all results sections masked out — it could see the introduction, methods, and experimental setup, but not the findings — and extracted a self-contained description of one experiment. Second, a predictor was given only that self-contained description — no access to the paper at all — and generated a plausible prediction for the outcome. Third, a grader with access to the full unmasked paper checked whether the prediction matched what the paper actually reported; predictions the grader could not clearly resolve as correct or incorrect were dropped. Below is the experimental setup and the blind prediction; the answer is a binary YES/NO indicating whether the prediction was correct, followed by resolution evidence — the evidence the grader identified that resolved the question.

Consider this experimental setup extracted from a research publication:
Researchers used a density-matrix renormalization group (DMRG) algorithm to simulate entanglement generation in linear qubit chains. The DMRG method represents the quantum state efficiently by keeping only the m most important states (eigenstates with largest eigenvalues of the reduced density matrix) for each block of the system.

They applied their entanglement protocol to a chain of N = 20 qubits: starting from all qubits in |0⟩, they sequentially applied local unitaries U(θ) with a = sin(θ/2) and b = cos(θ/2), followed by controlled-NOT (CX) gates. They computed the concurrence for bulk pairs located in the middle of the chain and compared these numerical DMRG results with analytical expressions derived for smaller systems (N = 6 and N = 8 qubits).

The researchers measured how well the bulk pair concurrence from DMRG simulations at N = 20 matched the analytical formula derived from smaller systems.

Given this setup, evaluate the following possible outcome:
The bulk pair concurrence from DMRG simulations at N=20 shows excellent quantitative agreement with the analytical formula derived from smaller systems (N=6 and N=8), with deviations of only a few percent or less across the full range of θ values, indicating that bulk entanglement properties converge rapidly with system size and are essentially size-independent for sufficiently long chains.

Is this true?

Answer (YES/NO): YES